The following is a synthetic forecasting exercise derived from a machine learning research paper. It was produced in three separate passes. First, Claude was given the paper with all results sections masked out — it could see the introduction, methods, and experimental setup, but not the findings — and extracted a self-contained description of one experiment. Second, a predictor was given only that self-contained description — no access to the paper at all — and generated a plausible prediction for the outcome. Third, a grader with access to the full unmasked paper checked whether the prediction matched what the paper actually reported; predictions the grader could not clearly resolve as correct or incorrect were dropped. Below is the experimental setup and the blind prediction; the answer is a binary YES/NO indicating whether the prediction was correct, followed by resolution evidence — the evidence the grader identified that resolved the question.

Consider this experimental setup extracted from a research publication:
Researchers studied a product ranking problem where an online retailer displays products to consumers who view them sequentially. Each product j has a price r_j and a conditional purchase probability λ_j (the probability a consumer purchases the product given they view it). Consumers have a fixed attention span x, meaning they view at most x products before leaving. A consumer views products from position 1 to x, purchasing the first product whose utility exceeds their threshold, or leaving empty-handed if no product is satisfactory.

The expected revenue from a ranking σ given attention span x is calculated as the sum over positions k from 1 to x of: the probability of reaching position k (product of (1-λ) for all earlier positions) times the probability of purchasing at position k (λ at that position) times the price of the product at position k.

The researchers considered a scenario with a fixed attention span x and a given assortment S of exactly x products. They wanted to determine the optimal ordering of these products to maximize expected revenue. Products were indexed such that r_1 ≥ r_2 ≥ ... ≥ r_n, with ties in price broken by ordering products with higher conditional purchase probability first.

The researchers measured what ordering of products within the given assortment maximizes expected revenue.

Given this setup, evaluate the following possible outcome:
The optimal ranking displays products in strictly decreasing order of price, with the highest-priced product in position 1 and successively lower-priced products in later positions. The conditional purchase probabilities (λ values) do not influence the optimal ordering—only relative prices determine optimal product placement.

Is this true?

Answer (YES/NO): NO